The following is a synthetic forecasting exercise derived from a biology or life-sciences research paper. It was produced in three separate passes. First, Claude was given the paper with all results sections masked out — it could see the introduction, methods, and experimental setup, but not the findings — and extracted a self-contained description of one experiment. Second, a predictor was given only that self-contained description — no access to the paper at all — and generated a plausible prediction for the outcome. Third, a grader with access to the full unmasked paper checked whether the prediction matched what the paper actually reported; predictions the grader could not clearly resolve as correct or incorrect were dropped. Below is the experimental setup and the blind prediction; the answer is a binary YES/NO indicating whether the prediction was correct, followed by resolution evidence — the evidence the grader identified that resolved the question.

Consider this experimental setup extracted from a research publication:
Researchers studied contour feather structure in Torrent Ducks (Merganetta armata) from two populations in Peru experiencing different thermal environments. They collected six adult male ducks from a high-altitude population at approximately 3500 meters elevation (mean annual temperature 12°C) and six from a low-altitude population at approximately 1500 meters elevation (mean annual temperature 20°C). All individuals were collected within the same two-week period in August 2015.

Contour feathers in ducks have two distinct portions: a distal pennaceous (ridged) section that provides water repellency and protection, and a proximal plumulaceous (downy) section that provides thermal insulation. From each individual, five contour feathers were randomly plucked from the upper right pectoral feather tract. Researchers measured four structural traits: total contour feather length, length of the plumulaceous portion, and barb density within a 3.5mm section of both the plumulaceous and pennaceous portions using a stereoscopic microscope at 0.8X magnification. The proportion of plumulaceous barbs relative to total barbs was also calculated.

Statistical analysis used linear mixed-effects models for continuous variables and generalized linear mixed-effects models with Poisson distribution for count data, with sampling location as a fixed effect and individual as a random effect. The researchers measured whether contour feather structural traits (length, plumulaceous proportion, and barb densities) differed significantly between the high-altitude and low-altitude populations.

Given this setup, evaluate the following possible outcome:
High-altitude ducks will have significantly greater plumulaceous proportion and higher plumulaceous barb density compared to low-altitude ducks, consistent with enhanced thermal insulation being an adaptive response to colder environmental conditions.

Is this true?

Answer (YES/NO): NO